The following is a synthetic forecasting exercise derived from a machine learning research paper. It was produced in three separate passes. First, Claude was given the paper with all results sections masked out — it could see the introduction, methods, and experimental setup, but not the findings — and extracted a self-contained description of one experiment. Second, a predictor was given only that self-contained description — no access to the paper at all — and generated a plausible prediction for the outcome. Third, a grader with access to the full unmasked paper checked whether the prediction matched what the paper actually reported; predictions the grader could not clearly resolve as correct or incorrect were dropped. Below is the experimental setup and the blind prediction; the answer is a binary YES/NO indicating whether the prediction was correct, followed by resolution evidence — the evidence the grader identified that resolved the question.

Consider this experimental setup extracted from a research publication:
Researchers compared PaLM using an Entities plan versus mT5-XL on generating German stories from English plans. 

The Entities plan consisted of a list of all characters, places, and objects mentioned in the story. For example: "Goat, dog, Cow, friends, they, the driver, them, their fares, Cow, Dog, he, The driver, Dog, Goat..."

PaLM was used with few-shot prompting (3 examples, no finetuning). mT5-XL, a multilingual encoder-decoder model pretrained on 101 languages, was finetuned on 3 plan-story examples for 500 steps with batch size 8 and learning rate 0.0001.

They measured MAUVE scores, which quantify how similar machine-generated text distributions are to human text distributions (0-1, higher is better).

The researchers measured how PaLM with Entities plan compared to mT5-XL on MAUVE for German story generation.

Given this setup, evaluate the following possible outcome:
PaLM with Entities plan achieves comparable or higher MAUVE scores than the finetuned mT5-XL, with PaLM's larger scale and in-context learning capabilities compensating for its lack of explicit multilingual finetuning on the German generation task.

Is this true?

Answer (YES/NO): YES